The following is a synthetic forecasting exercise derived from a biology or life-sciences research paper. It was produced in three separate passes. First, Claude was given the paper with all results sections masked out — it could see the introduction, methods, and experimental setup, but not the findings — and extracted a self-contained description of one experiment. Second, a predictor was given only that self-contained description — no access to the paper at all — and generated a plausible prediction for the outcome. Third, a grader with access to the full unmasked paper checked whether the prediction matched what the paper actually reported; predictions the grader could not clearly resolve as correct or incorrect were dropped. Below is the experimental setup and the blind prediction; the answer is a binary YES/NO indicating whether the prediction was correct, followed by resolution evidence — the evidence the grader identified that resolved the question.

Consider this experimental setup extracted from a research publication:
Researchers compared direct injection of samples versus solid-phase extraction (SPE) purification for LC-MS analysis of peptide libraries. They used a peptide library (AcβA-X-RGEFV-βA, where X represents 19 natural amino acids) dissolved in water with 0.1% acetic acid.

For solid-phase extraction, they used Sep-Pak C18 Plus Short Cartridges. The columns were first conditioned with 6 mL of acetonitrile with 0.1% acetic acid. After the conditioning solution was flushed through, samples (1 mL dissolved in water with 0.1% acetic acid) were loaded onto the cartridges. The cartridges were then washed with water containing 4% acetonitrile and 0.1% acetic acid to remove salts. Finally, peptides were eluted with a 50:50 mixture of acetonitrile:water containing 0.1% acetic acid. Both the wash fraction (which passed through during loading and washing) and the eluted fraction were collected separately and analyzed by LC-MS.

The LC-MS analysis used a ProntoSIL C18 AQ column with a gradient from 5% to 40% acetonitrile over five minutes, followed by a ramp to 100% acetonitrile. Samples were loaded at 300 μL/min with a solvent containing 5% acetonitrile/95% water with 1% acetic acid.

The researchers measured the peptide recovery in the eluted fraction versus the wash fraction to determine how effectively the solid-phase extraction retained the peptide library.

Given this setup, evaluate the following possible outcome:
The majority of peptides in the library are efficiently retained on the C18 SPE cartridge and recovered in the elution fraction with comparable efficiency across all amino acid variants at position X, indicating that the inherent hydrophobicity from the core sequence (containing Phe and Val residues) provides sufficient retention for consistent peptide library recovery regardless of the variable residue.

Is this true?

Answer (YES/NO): NO